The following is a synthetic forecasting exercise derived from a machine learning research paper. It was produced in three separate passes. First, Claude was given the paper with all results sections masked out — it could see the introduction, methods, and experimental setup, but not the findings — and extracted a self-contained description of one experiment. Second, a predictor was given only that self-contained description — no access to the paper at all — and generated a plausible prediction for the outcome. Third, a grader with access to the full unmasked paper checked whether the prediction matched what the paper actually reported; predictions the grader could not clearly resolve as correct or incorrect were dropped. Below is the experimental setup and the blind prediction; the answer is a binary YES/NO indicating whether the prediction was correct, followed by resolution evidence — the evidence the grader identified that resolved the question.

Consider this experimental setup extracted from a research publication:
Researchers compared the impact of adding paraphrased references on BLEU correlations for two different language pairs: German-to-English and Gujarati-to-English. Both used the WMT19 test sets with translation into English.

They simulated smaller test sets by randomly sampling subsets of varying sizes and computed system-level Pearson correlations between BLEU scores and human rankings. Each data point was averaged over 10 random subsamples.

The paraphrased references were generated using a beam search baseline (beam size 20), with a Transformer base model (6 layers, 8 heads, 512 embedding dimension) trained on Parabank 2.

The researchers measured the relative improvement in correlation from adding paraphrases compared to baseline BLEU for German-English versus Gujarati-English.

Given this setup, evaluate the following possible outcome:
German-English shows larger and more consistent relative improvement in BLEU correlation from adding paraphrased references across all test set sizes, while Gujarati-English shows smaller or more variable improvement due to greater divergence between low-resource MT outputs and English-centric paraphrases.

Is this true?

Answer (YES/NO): NO